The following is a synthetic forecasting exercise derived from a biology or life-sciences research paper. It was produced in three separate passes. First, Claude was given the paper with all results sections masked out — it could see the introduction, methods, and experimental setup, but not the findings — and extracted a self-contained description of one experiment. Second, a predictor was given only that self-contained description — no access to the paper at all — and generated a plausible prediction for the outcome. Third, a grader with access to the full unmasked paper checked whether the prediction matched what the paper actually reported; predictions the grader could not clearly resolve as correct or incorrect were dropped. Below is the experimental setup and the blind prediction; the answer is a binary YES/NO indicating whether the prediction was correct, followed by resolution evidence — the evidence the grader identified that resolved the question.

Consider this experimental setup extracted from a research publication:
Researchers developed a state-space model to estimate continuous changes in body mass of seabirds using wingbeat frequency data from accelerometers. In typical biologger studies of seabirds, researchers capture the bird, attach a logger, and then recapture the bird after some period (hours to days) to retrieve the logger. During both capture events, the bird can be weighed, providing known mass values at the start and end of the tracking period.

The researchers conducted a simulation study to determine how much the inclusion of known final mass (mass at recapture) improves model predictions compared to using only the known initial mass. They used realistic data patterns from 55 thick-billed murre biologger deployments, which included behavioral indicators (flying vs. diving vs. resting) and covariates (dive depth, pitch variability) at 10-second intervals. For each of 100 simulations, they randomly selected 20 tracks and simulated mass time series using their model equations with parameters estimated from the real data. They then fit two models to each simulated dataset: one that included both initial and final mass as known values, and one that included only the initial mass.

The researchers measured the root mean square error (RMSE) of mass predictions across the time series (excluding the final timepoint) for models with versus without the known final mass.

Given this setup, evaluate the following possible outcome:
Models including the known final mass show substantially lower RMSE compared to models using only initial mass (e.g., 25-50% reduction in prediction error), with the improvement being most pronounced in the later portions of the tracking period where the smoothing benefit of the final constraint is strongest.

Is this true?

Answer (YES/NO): NO